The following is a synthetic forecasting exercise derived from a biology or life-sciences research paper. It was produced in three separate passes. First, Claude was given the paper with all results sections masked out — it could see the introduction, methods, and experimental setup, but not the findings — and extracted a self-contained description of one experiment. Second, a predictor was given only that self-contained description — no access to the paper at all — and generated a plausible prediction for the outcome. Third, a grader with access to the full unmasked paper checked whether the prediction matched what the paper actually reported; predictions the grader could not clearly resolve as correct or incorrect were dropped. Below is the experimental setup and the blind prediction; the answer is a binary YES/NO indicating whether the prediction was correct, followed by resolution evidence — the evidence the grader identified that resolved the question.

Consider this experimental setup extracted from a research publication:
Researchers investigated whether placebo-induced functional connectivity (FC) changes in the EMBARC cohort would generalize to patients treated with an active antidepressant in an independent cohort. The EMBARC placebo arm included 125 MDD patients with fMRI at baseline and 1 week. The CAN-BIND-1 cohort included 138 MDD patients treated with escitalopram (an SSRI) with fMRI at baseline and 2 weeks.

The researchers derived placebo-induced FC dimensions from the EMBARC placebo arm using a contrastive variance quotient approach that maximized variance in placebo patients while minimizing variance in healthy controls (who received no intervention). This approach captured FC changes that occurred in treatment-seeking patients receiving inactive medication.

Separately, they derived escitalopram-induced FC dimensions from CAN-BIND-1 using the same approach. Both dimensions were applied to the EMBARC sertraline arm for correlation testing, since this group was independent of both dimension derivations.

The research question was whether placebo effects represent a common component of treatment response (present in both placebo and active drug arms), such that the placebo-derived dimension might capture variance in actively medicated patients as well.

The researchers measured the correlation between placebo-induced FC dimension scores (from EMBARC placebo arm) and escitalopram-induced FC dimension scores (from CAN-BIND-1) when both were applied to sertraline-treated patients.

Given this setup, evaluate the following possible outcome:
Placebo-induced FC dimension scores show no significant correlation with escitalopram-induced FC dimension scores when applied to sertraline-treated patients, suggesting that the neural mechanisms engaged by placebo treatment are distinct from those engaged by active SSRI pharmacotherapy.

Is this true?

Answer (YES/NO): NO